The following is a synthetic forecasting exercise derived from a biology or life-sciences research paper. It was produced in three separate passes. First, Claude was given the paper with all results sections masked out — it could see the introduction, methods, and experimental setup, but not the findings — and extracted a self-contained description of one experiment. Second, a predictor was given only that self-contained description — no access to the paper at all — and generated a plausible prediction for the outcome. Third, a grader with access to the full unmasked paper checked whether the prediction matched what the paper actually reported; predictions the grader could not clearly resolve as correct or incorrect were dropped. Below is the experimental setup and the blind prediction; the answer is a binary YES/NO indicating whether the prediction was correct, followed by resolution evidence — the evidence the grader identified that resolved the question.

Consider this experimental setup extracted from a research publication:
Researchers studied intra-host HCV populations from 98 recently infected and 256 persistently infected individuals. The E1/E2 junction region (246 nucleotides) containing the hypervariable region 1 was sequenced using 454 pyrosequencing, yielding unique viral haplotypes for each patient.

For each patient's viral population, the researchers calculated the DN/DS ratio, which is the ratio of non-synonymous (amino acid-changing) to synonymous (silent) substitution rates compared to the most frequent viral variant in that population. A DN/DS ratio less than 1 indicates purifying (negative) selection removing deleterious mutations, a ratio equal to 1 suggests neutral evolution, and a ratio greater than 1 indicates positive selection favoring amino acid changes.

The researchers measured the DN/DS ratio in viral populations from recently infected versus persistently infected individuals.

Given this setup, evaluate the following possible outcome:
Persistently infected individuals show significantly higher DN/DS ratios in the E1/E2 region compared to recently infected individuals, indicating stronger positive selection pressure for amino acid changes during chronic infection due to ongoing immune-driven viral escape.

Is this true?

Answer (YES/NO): NO